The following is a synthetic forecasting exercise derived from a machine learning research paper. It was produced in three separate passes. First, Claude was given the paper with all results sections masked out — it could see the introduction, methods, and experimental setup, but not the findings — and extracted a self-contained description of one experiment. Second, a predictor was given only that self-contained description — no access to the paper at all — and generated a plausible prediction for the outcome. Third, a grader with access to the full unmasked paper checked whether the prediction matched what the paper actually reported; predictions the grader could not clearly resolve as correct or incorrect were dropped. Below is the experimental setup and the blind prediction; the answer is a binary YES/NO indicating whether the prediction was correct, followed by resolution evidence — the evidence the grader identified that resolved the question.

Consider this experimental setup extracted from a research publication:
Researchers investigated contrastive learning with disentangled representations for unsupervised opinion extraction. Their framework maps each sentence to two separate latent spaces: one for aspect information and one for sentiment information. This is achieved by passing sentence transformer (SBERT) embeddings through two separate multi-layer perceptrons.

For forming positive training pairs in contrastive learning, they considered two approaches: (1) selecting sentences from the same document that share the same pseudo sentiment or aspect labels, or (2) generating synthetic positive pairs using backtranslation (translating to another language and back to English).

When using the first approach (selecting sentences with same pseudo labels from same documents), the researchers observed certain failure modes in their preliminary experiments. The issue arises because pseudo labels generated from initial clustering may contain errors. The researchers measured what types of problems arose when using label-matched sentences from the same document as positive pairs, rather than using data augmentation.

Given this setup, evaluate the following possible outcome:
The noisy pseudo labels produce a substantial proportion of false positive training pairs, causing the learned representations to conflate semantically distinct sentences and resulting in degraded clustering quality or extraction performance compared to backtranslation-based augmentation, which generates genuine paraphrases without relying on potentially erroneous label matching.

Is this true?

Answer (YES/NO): YES